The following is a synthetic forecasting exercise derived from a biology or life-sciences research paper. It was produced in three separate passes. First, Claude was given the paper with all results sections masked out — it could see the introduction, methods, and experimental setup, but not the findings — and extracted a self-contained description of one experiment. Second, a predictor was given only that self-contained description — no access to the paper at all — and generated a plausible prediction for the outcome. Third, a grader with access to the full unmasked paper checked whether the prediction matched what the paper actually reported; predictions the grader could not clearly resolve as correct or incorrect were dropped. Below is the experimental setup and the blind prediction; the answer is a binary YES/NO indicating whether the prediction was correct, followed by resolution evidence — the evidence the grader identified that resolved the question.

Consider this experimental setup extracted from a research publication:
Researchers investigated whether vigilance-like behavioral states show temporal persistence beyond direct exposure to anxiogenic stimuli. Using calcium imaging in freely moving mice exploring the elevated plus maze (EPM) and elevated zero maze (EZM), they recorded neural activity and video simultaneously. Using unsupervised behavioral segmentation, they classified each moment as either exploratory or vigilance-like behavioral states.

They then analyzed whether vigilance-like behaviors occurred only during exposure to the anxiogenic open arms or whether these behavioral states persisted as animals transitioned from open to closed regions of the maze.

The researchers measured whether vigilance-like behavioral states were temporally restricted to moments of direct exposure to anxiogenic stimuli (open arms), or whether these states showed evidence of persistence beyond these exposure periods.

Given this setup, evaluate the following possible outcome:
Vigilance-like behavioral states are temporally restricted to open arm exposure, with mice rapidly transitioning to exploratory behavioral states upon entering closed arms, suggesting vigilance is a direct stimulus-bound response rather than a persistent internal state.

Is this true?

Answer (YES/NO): NO